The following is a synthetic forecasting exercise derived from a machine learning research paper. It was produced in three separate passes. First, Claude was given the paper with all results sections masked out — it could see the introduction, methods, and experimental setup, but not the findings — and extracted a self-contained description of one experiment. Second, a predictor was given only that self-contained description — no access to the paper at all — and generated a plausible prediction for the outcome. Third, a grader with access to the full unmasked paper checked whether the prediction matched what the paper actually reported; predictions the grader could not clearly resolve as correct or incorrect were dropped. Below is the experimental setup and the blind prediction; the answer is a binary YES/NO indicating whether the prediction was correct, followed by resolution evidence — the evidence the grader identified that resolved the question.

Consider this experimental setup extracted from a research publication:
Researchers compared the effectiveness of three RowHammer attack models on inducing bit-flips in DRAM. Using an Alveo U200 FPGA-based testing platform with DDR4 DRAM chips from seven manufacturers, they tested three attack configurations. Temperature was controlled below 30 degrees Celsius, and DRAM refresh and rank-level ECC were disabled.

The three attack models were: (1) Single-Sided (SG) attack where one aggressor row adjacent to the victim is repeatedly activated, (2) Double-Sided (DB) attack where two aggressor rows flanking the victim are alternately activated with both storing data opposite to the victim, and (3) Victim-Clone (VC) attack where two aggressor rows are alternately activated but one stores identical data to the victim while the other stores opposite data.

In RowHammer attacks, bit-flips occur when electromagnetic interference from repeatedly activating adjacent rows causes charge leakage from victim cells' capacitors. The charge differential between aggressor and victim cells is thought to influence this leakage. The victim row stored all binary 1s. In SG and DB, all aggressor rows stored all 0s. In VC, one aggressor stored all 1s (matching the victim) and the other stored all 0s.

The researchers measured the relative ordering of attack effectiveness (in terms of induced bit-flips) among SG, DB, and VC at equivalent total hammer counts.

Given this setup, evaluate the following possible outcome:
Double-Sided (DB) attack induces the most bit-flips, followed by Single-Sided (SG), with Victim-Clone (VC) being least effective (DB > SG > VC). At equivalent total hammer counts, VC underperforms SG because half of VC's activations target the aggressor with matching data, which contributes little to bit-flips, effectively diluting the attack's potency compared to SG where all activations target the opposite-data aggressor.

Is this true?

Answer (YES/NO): NO